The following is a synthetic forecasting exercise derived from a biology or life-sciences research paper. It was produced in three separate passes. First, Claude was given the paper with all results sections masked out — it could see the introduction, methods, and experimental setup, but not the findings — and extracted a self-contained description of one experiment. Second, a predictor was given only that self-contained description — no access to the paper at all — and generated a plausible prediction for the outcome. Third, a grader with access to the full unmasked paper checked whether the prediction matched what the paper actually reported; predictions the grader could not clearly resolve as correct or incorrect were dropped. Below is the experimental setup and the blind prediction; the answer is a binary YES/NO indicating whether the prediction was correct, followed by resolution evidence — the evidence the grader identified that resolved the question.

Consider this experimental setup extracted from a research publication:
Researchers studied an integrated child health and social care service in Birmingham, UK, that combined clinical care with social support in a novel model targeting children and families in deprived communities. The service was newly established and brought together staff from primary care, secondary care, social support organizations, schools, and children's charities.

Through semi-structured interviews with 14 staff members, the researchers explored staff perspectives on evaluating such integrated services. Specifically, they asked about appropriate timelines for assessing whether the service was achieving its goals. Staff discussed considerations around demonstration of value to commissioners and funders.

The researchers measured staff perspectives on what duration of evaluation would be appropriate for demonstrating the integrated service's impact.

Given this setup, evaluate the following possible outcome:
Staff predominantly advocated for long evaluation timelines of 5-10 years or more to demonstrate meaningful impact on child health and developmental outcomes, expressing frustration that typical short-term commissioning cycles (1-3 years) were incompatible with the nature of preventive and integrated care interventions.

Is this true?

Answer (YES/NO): NO